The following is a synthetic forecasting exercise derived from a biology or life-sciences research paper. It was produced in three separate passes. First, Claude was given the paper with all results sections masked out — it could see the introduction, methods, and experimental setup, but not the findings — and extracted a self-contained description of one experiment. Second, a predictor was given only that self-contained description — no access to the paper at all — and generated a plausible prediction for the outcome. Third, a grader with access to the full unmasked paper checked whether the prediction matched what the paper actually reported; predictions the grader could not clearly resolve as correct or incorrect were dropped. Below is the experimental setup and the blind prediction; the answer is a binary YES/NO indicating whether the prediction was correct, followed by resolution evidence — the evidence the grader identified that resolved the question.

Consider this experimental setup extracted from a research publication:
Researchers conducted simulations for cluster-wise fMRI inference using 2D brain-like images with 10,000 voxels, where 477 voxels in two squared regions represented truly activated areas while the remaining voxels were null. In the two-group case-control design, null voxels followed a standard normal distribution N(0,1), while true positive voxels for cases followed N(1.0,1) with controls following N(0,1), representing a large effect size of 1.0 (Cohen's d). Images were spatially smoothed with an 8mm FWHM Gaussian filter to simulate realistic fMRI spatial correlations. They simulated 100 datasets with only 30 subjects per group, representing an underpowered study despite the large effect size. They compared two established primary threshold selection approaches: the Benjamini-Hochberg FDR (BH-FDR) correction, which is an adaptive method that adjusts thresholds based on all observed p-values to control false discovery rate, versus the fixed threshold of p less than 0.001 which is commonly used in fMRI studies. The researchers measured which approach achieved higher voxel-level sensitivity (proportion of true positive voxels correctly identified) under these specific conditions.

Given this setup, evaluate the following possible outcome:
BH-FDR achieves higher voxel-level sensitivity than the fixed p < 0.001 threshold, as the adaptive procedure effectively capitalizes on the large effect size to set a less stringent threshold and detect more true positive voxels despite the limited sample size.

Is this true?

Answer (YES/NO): NO